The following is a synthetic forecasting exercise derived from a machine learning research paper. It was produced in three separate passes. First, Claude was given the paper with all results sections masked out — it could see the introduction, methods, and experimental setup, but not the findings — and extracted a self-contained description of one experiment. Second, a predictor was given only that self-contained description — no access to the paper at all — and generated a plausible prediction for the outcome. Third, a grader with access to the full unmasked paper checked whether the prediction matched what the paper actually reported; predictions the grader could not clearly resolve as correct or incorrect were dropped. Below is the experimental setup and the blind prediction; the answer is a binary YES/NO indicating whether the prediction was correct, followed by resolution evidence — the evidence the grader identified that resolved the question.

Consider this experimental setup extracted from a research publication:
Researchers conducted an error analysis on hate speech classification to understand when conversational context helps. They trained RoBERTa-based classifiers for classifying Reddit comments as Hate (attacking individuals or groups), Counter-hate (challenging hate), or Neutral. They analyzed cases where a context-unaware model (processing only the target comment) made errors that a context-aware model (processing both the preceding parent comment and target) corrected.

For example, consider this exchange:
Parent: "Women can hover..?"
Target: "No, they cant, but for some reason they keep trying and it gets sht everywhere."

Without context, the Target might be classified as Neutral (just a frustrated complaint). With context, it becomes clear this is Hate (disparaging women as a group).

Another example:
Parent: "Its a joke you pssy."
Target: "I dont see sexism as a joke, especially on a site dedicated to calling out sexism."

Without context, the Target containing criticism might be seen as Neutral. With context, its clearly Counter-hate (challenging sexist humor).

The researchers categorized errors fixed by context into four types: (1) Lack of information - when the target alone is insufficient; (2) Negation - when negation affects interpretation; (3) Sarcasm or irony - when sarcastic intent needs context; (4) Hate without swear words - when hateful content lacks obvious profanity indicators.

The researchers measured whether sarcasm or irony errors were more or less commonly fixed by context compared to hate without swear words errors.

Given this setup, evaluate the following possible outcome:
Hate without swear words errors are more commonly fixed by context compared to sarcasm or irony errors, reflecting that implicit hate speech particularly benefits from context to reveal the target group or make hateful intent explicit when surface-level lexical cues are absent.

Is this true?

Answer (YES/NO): NO